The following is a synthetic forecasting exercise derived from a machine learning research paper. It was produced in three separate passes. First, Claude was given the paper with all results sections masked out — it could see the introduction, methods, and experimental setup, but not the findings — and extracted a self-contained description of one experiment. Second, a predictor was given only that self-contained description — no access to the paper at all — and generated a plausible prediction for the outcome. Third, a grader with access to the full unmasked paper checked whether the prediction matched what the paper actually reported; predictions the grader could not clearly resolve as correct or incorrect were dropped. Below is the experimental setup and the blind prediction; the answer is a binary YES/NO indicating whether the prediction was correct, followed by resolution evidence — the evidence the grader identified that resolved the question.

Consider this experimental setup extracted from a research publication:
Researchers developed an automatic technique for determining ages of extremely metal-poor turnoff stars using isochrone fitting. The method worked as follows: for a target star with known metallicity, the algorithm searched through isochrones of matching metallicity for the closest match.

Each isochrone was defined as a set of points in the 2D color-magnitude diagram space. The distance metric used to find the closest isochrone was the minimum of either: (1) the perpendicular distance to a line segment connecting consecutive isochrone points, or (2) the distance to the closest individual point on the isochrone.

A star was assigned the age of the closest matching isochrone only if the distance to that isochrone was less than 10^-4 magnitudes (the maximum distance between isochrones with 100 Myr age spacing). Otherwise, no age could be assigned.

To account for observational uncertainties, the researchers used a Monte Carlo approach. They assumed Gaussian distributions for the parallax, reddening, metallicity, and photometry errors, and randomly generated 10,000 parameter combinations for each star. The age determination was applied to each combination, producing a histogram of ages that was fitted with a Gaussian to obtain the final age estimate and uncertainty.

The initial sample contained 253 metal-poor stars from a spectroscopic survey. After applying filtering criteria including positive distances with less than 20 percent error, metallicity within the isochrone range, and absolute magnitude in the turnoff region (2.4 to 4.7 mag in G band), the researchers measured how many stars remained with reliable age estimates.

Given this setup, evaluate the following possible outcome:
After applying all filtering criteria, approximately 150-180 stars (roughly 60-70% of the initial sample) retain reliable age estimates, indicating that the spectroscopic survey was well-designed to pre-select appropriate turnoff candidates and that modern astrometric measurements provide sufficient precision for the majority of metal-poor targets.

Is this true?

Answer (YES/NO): NO